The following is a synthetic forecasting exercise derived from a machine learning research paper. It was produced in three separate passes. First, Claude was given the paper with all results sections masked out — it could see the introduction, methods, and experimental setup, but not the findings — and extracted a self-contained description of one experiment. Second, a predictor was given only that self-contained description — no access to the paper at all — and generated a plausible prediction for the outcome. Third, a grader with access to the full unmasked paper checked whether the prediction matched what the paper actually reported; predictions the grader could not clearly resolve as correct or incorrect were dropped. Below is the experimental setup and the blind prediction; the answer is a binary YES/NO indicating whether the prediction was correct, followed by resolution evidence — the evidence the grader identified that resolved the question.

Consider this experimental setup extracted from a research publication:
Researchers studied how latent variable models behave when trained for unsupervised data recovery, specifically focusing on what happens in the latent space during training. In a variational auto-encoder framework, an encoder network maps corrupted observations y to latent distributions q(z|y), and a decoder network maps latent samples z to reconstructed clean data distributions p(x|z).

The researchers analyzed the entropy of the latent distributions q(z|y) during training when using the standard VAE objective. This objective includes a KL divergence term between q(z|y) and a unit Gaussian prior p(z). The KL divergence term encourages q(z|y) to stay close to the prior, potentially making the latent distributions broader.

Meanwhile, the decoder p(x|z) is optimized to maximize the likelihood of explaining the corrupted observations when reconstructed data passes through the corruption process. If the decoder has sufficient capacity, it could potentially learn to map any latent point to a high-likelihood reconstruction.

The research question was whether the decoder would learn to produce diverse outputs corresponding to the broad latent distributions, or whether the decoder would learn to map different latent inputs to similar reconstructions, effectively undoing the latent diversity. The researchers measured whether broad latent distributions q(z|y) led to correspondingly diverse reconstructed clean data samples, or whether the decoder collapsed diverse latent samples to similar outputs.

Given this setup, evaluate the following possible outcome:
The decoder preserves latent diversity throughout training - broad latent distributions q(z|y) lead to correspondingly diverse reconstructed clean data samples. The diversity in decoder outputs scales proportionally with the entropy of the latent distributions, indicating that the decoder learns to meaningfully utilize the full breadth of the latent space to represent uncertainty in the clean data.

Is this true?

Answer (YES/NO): NO